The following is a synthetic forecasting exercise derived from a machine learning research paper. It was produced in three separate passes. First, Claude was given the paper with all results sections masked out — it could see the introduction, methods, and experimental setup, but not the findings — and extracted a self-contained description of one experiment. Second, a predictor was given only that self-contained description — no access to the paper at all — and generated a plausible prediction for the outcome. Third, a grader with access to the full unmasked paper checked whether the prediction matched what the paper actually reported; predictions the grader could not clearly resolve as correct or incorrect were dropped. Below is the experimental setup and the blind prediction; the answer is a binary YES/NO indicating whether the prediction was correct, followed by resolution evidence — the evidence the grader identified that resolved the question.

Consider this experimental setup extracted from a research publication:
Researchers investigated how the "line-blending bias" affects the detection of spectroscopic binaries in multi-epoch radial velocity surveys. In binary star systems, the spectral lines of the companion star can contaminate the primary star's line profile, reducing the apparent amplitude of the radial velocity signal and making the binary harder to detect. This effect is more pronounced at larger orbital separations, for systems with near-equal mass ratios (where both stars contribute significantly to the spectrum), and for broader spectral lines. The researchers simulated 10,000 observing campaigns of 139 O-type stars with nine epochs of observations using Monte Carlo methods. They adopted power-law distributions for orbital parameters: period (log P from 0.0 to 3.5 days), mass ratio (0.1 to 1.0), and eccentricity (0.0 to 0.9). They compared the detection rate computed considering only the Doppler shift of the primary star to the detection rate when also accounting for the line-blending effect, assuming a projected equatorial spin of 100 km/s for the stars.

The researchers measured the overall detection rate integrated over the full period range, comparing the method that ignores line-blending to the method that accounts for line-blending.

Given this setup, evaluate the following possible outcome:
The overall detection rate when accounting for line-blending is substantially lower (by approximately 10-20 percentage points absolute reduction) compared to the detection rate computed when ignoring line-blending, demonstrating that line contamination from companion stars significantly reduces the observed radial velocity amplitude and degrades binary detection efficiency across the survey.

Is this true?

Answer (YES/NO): YES